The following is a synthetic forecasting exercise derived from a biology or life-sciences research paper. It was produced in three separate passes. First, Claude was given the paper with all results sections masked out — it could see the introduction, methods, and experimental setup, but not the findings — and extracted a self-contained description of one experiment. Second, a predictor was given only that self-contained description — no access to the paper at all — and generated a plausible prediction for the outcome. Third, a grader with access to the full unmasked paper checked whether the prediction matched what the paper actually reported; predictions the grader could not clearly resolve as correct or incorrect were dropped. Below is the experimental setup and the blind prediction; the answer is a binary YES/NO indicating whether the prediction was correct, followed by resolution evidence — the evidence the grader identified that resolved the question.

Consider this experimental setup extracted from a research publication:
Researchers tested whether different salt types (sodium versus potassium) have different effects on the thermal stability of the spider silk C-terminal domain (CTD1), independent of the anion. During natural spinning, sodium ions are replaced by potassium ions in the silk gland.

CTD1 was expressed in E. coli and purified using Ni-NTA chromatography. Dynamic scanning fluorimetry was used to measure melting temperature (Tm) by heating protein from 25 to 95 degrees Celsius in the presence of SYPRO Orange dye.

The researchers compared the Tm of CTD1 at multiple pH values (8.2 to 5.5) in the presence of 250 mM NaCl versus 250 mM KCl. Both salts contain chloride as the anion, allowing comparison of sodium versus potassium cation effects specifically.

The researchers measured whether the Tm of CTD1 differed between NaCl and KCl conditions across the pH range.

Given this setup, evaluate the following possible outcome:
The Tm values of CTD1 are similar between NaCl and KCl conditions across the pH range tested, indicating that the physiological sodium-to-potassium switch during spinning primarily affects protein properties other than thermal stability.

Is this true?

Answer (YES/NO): YES